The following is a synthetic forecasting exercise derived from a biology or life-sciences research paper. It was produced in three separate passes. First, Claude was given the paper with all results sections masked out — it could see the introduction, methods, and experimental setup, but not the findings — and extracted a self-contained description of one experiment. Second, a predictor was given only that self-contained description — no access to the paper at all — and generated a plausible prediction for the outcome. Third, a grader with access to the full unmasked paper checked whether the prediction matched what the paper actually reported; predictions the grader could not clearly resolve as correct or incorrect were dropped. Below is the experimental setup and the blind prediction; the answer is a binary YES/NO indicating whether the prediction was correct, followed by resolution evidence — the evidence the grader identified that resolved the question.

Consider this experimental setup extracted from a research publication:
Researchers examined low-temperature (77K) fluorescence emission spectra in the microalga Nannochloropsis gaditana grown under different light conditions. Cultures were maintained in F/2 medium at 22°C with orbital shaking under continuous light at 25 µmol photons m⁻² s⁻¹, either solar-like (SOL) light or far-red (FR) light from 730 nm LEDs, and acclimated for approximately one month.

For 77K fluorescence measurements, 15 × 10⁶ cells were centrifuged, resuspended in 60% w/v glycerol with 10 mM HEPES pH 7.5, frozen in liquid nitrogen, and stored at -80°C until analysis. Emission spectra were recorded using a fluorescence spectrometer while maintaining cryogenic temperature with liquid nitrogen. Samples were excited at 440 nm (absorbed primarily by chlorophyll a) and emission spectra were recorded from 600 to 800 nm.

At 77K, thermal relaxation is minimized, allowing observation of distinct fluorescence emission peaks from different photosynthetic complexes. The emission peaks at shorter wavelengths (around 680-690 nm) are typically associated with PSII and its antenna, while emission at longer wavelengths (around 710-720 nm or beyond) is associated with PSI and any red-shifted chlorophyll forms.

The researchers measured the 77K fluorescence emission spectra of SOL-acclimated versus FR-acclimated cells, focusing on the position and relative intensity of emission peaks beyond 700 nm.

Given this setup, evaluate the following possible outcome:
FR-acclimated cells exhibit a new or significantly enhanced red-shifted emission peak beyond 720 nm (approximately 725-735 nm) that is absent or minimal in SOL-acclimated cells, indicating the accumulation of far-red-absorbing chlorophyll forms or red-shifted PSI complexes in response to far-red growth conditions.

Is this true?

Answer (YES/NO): NO